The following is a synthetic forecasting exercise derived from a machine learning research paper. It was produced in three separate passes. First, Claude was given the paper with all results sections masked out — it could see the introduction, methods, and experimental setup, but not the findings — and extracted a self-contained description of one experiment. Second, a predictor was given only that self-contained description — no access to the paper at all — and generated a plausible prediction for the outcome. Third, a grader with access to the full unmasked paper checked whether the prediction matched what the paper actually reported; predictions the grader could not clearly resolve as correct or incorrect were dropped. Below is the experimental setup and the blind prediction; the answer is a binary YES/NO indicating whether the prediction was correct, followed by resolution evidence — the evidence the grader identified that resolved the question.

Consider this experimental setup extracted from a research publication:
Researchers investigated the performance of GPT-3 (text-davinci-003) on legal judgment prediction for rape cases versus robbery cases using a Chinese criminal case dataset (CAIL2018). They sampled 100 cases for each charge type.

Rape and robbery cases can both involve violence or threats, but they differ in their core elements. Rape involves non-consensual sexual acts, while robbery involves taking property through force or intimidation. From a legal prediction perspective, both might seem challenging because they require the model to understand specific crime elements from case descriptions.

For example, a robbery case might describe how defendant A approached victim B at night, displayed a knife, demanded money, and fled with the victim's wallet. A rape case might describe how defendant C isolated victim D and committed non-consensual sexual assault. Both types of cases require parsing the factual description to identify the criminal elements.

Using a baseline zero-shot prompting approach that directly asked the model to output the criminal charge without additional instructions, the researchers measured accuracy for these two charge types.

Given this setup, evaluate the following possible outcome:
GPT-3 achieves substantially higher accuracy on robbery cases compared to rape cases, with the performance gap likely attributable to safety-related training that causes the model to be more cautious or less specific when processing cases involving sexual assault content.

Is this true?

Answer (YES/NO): NO